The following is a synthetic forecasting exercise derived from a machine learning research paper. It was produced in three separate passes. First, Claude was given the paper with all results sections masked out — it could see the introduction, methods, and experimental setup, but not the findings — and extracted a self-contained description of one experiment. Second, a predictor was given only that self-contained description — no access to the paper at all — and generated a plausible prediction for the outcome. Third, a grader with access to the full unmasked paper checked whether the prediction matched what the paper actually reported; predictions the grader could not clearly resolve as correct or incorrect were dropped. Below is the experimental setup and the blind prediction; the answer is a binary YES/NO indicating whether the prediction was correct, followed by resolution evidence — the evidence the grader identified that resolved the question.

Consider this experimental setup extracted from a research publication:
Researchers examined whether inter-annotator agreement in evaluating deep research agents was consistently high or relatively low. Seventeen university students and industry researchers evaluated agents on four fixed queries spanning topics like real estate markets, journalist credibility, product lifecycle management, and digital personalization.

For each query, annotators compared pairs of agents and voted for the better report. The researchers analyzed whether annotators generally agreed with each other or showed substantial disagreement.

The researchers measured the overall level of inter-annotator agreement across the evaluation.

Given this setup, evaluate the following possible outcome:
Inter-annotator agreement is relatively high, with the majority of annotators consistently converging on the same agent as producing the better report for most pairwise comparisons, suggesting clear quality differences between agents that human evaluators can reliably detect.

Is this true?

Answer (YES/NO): NO